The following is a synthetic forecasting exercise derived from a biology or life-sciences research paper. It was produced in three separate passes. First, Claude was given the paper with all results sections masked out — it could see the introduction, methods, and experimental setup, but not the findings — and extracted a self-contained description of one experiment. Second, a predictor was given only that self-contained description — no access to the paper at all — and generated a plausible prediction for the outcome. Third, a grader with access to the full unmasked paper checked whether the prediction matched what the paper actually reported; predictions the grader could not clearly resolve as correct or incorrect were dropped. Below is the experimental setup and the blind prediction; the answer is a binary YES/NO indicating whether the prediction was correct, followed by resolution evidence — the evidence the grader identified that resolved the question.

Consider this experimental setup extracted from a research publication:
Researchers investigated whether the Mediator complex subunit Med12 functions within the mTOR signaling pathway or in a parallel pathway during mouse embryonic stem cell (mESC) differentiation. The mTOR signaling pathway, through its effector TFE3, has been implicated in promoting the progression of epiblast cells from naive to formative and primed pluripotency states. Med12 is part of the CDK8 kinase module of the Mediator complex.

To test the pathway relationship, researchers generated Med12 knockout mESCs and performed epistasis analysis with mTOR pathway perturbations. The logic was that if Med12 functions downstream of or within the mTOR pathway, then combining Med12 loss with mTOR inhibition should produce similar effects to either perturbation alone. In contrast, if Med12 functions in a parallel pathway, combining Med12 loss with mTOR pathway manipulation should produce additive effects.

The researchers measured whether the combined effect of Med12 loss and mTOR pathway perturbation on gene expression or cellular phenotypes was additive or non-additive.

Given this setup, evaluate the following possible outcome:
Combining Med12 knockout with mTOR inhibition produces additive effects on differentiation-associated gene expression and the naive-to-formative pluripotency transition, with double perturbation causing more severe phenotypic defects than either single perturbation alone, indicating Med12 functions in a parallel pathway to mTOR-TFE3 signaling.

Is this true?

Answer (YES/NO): NO